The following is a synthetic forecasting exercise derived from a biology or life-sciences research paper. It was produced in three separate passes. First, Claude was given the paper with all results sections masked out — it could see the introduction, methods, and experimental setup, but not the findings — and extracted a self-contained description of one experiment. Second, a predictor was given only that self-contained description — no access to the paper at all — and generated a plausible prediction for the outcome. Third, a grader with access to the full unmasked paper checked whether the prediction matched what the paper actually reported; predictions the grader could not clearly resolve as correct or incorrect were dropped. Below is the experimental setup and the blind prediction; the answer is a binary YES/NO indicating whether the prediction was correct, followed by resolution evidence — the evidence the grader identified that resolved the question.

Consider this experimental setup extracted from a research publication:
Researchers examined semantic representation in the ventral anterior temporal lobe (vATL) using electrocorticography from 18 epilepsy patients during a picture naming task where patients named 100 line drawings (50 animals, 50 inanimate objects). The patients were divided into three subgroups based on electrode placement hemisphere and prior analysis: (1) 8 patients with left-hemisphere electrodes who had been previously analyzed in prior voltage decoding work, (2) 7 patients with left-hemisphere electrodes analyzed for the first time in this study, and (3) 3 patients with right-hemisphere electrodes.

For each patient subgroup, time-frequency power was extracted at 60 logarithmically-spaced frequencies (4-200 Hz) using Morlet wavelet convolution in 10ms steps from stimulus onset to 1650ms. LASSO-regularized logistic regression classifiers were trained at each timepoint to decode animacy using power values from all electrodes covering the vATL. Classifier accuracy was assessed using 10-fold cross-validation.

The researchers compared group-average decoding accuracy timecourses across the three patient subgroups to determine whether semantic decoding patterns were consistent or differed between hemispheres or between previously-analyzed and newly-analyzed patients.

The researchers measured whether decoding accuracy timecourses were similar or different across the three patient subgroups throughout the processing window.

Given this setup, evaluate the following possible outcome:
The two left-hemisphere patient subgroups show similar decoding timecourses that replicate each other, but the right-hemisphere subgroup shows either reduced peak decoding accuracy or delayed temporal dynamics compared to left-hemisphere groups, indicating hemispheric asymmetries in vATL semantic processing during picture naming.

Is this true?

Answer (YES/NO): NO